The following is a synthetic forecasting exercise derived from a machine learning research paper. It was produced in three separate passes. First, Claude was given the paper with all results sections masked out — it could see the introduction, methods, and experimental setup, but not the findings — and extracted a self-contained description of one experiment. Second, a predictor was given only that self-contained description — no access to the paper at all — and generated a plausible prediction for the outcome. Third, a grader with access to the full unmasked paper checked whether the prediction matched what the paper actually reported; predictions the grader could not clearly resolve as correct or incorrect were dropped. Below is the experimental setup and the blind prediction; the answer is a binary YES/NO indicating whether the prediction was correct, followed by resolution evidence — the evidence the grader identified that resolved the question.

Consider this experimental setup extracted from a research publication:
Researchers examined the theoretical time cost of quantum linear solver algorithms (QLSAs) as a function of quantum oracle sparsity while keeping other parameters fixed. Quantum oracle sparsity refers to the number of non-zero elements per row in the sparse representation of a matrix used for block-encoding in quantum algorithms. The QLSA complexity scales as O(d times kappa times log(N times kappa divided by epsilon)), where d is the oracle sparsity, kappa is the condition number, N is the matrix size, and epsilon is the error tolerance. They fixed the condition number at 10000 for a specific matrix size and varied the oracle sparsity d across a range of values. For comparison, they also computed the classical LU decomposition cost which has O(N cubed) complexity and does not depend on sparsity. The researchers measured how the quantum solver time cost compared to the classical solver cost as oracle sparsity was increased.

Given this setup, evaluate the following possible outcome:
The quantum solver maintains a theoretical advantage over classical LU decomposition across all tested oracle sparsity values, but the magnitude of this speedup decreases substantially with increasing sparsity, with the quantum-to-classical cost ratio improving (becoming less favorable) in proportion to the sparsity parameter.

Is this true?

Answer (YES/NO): NO